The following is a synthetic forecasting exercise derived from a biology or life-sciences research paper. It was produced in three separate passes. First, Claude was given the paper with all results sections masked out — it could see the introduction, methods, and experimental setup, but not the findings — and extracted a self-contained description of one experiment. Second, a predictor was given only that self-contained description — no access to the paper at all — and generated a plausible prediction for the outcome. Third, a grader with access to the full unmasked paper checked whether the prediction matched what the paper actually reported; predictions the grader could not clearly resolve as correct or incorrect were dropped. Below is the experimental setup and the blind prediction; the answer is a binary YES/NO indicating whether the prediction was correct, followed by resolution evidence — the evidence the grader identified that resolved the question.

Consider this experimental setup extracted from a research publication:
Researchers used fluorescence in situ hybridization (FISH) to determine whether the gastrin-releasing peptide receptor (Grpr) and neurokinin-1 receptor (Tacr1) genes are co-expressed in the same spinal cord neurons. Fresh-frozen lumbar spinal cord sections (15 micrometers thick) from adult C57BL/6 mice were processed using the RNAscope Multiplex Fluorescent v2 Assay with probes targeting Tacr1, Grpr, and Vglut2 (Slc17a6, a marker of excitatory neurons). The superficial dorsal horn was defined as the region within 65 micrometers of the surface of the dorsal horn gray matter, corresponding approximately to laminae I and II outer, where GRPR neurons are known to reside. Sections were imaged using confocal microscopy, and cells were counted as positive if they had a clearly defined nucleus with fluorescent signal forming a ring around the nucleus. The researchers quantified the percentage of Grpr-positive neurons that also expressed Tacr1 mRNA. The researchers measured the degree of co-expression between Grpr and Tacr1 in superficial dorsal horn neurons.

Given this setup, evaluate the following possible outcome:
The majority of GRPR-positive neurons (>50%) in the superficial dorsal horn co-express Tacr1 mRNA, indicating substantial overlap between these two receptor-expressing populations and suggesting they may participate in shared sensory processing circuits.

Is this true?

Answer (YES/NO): NO